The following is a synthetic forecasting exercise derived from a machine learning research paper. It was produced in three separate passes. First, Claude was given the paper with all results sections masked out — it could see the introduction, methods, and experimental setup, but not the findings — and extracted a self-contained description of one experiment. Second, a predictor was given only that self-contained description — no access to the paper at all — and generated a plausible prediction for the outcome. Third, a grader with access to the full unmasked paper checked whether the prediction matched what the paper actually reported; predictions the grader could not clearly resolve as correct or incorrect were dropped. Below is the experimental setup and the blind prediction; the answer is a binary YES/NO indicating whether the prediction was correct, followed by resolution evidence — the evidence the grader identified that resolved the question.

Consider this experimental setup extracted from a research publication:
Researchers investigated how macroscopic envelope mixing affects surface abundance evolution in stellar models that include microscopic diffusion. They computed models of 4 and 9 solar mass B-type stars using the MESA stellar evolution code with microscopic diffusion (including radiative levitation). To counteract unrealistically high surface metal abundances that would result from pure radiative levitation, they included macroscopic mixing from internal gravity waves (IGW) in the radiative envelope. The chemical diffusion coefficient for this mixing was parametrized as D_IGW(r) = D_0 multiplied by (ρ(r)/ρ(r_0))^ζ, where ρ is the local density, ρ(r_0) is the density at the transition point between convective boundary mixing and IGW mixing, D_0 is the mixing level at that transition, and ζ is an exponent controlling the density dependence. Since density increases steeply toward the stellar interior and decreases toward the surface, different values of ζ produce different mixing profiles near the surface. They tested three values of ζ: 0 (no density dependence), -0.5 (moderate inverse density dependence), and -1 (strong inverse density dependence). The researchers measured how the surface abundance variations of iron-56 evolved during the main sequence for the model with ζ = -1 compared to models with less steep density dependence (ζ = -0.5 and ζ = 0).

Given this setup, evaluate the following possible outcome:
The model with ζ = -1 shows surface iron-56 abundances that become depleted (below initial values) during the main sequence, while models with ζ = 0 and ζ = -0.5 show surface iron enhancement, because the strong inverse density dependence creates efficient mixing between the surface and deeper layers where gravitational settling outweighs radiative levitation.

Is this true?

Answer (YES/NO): NO